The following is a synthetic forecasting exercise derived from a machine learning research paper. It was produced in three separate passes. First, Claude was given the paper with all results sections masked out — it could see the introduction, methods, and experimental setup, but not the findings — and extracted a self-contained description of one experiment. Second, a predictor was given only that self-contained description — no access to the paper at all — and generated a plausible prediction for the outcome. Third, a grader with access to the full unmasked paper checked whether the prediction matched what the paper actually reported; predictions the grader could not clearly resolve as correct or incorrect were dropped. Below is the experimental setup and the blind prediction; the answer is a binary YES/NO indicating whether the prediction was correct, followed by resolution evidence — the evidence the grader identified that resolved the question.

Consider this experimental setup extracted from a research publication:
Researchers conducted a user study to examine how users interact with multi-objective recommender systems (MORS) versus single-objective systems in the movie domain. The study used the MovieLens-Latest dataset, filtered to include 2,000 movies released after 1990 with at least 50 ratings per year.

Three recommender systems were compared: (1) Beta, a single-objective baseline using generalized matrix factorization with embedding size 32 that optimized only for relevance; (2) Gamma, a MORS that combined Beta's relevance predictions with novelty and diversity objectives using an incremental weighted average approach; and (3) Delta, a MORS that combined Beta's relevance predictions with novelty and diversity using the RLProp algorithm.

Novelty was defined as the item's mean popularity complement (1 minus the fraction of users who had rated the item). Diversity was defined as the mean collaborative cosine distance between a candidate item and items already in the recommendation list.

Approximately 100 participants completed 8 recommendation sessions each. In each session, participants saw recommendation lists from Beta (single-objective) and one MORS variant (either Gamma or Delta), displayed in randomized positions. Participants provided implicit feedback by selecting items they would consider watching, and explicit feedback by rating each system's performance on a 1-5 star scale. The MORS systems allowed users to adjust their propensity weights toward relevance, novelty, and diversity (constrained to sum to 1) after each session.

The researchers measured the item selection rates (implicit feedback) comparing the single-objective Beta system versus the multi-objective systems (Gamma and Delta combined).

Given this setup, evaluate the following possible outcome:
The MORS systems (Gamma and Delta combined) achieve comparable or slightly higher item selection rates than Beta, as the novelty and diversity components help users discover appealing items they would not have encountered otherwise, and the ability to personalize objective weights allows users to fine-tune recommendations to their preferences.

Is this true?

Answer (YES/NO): NO